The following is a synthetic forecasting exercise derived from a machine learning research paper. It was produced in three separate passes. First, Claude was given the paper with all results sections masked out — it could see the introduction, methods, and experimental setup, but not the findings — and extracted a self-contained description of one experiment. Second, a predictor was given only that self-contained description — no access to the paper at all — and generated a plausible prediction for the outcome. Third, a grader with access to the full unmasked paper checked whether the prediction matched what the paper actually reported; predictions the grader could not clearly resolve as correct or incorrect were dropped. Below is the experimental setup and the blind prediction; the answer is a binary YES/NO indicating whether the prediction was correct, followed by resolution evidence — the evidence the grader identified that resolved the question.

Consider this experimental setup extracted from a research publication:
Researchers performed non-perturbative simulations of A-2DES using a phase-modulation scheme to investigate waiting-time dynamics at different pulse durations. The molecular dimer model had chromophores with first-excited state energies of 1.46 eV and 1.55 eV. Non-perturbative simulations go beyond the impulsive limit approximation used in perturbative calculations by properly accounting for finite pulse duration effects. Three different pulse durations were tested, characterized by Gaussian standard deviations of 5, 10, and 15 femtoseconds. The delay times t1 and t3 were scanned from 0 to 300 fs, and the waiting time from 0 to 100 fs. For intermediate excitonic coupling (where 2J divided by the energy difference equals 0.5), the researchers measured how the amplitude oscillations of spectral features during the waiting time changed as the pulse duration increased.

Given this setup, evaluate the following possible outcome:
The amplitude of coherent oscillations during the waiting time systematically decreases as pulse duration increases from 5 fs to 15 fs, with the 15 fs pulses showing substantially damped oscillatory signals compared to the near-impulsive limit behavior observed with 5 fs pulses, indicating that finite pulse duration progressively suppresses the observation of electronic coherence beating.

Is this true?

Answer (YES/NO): YES